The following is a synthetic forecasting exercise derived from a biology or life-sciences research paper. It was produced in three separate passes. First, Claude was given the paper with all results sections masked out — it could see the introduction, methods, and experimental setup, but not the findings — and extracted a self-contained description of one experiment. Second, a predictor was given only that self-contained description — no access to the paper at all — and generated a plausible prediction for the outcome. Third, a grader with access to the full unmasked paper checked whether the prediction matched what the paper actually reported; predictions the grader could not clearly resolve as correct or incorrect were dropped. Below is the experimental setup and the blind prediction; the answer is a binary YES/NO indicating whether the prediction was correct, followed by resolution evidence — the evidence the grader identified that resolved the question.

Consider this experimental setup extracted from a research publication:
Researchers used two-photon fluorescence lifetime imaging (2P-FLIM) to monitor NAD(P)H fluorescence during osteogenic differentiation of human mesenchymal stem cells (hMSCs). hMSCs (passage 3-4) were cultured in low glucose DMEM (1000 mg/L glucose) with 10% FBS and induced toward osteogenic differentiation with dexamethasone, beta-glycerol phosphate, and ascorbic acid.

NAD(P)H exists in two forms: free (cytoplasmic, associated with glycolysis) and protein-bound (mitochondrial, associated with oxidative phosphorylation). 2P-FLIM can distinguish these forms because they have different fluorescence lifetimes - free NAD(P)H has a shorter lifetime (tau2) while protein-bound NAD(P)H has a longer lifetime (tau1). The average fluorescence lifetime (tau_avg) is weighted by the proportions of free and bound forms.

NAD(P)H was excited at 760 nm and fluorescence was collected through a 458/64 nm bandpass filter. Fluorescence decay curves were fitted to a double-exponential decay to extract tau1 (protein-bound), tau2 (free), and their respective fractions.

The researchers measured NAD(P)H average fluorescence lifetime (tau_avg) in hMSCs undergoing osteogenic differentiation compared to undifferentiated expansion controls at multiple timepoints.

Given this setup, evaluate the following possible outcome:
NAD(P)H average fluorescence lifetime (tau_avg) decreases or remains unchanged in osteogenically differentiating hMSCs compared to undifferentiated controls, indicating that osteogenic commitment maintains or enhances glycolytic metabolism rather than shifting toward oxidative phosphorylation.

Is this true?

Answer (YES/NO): NO